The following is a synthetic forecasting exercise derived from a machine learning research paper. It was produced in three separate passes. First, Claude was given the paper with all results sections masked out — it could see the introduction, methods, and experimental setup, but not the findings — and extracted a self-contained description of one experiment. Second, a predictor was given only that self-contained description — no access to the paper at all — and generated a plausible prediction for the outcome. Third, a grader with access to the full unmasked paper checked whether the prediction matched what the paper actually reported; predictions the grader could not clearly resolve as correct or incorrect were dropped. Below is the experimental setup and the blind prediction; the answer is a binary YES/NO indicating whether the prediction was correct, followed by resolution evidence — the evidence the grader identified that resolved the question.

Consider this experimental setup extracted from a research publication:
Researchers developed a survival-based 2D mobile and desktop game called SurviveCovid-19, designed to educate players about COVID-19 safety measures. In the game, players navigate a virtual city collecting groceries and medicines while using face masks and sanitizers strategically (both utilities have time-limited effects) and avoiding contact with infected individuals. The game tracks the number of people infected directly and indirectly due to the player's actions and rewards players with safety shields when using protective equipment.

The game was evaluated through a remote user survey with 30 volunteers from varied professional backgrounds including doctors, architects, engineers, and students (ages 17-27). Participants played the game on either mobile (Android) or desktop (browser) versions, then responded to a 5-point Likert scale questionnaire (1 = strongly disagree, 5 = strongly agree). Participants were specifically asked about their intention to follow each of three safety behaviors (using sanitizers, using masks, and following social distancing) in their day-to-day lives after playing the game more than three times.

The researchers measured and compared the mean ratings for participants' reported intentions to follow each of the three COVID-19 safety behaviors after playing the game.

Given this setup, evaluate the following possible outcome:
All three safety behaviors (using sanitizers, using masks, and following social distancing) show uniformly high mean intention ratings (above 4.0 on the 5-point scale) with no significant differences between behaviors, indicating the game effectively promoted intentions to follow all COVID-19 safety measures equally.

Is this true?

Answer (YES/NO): NO